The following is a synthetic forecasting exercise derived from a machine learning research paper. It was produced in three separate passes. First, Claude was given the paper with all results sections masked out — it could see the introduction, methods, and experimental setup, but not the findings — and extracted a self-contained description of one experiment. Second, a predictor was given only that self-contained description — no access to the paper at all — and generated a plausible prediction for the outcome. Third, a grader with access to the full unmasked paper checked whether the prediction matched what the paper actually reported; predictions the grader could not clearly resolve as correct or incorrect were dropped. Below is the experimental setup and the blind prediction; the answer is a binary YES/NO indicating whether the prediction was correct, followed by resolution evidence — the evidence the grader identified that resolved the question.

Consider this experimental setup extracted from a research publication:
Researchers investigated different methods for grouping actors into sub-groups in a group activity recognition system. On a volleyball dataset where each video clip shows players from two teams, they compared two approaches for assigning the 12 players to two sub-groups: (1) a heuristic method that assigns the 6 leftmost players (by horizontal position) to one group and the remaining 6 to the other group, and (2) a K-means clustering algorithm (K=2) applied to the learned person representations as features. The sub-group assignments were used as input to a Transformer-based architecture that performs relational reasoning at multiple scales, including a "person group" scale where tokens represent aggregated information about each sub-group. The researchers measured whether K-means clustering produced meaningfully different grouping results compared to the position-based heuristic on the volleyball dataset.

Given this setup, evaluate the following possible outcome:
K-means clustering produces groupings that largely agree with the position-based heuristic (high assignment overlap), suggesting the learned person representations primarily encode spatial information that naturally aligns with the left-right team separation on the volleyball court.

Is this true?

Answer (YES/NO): NO